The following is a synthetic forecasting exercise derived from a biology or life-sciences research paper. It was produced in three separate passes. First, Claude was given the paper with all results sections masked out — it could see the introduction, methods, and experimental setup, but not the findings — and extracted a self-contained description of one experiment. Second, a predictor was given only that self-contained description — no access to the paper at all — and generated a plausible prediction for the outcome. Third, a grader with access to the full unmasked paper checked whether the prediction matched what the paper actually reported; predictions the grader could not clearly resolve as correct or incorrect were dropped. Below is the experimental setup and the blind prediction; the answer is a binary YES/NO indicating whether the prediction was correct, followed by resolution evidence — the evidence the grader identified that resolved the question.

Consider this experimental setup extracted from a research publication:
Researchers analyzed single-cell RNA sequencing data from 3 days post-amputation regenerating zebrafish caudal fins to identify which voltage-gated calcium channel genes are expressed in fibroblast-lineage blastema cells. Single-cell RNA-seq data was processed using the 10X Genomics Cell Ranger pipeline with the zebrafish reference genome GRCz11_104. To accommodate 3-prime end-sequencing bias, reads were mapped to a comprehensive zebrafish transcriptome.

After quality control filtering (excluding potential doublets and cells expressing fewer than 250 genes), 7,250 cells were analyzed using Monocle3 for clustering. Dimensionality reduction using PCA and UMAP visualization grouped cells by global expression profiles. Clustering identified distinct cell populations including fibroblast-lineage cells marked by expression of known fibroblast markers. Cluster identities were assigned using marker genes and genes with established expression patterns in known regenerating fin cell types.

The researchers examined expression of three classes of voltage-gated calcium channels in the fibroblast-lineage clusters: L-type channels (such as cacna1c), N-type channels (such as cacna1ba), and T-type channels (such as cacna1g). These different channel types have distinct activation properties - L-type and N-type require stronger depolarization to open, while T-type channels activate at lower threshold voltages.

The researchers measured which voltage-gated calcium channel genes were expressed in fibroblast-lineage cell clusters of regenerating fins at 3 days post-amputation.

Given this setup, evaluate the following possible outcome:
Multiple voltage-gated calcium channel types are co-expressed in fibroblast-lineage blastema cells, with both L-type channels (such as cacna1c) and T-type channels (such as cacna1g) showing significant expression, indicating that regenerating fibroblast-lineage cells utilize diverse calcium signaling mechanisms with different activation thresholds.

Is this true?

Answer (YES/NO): YES